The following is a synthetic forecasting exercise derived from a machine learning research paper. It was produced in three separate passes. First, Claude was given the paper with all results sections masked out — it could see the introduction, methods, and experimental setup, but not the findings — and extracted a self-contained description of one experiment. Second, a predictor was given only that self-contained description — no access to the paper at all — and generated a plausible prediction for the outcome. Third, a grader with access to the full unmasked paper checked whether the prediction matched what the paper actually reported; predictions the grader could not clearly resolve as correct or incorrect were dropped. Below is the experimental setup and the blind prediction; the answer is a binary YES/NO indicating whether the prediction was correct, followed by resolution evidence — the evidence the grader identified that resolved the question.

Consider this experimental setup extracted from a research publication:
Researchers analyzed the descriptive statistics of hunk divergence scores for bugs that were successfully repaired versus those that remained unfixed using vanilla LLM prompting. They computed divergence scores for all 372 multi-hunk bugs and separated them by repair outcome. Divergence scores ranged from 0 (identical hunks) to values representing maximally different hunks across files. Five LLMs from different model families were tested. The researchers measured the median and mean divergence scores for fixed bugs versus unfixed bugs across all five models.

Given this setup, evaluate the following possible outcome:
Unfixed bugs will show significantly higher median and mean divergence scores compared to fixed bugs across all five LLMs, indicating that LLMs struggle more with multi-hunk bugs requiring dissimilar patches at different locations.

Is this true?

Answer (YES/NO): YES